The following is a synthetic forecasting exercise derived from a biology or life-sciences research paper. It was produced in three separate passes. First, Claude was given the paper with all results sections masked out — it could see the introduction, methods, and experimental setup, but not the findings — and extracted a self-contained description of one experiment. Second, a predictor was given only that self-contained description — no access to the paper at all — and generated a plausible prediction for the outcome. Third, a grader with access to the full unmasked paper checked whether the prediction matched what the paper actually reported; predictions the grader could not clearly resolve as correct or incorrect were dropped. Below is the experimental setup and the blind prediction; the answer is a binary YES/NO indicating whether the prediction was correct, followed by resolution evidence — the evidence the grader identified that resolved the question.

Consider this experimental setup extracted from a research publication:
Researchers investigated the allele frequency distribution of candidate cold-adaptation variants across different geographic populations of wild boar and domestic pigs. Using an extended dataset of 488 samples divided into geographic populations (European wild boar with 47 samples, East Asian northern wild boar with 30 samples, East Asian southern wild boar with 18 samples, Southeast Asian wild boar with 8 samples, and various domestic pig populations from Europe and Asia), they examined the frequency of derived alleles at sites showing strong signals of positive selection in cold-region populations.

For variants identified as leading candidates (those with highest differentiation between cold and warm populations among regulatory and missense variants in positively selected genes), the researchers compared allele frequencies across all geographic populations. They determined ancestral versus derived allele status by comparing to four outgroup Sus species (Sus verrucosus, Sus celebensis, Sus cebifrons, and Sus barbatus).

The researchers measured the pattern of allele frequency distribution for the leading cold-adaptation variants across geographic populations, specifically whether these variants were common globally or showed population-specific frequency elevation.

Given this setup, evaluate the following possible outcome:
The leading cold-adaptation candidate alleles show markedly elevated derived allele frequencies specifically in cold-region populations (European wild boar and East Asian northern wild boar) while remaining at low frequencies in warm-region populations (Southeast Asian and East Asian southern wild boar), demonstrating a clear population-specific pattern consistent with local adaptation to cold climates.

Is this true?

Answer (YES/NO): NO